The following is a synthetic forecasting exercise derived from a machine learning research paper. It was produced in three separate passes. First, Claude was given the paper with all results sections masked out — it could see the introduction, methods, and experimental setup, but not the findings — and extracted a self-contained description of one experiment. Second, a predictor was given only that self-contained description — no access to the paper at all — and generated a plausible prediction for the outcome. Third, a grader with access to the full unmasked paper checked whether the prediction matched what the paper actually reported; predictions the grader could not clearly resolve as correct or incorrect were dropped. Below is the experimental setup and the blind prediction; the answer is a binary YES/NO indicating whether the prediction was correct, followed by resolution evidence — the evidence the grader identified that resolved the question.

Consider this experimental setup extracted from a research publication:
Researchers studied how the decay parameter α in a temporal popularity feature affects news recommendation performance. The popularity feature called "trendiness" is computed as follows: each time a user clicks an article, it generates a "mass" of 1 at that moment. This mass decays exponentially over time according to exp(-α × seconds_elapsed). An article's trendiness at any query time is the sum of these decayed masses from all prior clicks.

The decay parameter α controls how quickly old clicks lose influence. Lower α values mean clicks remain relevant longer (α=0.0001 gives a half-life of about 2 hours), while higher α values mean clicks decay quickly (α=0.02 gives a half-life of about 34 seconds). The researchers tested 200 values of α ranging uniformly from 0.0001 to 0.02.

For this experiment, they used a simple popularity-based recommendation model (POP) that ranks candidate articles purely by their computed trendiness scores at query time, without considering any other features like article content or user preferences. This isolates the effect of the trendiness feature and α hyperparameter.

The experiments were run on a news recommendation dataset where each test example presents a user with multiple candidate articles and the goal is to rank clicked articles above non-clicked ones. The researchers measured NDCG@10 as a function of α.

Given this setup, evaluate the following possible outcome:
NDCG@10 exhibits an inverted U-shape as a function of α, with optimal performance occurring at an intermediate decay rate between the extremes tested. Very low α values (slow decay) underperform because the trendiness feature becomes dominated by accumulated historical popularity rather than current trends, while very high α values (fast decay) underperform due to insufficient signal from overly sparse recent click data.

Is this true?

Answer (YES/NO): YES